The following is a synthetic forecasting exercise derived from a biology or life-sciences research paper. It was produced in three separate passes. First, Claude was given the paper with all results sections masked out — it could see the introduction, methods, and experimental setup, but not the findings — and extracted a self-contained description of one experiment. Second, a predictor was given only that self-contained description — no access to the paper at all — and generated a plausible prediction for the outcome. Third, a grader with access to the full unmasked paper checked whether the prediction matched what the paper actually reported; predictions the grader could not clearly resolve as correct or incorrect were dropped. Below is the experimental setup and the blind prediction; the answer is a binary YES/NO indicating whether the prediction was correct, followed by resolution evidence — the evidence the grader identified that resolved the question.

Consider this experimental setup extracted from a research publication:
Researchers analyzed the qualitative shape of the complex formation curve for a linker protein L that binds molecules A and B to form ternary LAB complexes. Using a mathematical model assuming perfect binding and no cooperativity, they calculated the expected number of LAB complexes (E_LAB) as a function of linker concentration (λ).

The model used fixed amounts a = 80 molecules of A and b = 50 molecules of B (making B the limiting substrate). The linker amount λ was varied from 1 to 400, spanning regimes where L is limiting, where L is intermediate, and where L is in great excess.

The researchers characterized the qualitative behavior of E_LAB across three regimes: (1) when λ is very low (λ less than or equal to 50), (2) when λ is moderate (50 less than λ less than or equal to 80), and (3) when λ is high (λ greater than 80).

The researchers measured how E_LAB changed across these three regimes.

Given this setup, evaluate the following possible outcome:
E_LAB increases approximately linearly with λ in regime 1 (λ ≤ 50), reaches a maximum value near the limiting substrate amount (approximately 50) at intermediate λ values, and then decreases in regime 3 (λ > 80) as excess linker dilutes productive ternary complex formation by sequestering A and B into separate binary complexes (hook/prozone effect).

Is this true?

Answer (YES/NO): YES